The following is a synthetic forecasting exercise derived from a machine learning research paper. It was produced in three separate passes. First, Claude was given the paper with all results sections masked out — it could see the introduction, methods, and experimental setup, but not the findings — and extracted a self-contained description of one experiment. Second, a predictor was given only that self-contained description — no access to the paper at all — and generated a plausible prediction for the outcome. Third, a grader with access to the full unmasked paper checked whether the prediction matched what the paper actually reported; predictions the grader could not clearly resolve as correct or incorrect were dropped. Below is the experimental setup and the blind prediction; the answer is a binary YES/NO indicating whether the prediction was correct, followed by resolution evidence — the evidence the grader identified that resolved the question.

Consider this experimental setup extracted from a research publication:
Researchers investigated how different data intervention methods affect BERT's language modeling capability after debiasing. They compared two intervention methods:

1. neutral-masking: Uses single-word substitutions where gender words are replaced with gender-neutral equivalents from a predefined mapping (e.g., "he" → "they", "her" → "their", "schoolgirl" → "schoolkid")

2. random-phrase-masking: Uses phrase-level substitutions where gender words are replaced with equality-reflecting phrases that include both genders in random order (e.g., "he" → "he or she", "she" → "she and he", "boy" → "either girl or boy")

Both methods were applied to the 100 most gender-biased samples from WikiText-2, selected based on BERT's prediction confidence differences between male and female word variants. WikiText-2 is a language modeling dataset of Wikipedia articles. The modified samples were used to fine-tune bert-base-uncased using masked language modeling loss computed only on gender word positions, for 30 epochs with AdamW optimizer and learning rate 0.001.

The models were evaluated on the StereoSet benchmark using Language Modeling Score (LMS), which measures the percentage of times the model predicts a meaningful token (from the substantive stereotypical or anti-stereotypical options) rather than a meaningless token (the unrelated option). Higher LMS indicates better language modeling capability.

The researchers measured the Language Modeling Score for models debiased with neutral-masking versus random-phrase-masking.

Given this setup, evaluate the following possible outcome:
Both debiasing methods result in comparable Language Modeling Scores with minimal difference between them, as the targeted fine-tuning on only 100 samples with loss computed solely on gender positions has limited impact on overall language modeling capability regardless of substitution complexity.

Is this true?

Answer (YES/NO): NO